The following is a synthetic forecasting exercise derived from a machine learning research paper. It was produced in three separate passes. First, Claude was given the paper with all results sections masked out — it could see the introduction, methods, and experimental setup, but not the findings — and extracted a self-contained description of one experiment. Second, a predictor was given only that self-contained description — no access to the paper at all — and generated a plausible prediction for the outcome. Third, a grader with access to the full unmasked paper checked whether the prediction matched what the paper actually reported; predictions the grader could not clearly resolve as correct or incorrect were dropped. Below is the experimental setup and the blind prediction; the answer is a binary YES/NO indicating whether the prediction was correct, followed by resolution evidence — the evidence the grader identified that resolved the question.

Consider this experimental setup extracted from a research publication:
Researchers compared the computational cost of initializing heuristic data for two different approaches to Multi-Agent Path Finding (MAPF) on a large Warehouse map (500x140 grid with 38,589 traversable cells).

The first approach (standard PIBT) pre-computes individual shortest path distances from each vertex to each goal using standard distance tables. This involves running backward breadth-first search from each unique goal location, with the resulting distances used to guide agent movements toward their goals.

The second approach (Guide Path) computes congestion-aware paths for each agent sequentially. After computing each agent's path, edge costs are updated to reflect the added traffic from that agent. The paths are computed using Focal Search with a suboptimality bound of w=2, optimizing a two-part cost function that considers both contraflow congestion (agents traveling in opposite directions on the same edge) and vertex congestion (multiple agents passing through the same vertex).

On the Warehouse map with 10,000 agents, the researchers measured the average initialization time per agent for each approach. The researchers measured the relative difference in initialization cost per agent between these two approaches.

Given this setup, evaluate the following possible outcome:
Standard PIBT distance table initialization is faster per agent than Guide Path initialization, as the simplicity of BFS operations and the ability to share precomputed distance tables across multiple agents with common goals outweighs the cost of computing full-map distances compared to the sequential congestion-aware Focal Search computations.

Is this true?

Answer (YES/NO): YES